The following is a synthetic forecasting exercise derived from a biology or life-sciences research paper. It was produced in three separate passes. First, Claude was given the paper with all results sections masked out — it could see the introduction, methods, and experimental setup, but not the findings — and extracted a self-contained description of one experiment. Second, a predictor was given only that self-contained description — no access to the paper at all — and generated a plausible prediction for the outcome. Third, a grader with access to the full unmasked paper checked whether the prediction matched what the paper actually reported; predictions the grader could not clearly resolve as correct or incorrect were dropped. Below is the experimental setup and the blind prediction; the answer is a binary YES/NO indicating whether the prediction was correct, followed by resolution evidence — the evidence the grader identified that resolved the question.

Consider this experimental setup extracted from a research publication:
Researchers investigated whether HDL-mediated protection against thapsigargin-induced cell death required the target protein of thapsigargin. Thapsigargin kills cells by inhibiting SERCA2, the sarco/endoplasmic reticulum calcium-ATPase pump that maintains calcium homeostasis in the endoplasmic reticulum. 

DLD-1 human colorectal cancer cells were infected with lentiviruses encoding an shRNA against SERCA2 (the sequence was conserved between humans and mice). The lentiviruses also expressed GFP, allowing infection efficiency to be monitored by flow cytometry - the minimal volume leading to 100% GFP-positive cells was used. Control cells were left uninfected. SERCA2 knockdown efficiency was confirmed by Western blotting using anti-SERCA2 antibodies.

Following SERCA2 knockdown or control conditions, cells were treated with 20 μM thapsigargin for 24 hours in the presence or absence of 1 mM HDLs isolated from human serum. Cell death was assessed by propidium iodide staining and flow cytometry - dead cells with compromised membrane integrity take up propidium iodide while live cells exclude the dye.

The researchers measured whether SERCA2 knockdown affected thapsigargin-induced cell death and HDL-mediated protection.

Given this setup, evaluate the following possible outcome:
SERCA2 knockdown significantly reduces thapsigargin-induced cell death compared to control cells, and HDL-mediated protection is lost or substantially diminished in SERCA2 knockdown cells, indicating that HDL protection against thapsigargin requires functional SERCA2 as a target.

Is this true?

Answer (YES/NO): NO